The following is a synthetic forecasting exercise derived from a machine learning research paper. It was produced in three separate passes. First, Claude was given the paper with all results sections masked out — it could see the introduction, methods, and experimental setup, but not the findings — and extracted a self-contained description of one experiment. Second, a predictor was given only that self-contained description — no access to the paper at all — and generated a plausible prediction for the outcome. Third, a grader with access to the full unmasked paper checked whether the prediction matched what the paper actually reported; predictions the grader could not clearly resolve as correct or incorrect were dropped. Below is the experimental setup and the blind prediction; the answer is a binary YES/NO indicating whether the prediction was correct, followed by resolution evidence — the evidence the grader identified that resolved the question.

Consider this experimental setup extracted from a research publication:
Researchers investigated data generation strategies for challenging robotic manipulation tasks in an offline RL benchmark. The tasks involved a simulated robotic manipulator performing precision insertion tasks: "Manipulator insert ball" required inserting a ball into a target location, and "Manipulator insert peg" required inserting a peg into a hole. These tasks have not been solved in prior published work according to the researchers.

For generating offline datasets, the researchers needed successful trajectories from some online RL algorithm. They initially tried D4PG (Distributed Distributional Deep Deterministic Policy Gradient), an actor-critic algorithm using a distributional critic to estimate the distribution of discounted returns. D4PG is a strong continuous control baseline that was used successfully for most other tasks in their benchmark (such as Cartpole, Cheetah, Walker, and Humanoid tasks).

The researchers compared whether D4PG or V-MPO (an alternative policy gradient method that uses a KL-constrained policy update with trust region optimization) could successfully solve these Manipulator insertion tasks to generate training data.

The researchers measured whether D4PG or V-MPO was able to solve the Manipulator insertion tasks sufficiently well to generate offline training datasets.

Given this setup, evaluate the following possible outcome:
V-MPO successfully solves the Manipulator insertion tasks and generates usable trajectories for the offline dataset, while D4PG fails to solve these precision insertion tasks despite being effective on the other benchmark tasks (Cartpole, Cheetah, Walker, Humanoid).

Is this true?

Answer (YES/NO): YES